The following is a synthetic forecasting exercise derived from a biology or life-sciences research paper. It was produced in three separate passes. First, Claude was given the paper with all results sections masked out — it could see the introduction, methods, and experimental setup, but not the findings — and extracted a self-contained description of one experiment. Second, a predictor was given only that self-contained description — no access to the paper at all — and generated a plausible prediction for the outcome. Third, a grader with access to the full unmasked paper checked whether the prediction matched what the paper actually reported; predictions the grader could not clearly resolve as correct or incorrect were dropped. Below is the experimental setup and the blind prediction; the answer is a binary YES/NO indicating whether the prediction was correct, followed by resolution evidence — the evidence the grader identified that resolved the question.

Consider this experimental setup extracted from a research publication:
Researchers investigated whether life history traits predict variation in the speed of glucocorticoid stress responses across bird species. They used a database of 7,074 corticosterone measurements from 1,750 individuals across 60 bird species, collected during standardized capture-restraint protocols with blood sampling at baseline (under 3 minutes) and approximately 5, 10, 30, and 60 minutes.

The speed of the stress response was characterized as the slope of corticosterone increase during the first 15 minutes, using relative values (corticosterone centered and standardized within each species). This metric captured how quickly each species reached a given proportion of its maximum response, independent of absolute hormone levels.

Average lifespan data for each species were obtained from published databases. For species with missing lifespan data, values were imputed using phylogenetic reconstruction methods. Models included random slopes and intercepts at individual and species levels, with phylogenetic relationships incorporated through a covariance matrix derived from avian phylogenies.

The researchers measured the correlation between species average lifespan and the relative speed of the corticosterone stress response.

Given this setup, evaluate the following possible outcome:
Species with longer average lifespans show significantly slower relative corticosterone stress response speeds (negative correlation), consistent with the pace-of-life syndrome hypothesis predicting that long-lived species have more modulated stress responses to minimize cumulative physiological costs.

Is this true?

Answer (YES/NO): YES